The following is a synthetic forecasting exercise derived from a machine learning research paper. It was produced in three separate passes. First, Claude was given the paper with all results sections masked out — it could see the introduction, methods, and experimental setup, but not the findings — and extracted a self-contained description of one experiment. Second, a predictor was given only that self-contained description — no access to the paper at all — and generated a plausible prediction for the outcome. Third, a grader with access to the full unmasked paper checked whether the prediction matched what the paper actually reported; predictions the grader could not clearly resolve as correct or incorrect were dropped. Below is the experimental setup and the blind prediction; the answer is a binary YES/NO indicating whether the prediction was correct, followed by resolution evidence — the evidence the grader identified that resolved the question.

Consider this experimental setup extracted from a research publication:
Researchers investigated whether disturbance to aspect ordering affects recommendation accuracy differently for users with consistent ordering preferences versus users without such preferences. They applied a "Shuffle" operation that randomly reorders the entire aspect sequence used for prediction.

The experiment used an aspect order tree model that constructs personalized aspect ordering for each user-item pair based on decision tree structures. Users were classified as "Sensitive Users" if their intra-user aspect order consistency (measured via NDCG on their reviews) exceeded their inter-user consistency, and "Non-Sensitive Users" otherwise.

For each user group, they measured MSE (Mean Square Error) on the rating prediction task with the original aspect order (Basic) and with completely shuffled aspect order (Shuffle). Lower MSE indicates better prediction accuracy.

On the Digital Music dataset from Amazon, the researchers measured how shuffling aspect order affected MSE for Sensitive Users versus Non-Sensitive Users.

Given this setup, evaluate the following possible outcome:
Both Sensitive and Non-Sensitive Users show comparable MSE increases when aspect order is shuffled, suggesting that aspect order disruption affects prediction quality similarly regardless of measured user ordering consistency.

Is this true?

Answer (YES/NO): NO